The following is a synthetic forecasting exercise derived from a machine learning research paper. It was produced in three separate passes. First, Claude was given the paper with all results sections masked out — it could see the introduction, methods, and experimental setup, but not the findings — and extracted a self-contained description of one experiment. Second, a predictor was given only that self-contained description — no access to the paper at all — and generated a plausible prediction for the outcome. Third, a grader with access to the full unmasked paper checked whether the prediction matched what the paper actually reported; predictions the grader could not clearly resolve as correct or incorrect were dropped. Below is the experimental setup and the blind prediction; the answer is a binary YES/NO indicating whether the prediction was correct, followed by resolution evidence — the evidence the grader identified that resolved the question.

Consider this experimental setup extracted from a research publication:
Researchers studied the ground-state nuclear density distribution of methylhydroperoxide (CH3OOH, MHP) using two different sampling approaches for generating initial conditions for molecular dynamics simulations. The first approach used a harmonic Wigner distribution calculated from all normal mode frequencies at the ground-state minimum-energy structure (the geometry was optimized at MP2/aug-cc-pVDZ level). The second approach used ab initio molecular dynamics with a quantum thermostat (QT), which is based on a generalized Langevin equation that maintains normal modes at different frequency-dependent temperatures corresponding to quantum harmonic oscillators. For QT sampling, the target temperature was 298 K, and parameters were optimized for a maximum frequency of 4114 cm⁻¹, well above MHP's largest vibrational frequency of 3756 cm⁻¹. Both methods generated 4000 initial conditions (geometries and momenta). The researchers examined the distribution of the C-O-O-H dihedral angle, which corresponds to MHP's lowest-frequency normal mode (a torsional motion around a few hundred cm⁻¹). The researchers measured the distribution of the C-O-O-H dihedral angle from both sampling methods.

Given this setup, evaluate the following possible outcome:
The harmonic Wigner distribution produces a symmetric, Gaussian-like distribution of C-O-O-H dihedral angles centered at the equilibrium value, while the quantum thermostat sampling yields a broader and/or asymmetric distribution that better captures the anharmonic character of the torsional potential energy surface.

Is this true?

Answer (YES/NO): YES